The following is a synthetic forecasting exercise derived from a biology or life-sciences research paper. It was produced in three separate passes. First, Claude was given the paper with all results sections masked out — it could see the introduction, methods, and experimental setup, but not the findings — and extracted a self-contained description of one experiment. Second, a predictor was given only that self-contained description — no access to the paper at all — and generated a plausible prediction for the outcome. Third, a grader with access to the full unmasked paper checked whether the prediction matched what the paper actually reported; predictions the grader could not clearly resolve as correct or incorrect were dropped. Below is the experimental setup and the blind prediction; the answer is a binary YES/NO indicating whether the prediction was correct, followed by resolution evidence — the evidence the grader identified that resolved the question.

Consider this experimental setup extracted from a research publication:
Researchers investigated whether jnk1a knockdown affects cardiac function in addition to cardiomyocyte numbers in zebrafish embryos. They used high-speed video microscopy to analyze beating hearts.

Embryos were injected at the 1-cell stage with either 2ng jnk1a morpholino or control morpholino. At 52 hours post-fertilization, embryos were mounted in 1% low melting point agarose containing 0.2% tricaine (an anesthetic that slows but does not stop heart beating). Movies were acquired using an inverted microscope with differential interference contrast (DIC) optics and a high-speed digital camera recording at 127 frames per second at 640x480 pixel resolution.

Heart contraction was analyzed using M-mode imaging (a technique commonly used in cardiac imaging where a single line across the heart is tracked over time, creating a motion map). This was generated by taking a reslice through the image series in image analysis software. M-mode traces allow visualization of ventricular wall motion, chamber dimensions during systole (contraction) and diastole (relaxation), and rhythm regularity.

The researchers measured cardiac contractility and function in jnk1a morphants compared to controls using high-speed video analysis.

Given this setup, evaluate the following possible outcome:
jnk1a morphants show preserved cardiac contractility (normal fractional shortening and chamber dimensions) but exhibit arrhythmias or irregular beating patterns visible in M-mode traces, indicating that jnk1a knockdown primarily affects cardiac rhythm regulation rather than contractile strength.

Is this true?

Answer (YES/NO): NO